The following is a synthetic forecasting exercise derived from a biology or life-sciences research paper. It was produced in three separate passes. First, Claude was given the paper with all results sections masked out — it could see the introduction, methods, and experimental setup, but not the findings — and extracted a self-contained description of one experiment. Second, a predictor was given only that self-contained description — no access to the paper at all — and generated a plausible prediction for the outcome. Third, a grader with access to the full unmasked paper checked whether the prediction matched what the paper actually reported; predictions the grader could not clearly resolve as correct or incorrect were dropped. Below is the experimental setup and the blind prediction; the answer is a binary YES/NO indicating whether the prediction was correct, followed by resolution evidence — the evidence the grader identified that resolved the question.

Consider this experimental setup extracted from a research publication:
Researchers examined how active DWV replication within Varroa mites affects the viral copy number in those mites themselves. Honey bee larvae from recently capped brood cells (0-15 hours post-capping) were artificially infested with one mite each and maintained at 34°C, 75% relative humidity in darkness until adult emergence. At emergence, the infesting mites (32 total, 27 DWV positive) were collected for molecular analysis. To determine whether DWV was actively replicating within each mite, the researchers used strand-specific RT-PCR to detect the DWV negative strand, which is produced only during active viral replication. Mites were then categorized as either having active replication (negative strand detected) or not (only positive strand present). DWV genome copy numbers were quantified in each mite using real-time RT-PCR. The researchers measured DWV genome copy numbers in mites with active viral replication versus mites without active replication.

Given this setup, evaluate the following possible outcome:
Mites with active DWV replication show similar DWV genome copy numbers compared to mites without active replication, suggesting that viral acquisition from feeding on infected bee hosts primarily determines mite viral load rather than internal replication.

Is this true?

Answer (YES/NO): NO